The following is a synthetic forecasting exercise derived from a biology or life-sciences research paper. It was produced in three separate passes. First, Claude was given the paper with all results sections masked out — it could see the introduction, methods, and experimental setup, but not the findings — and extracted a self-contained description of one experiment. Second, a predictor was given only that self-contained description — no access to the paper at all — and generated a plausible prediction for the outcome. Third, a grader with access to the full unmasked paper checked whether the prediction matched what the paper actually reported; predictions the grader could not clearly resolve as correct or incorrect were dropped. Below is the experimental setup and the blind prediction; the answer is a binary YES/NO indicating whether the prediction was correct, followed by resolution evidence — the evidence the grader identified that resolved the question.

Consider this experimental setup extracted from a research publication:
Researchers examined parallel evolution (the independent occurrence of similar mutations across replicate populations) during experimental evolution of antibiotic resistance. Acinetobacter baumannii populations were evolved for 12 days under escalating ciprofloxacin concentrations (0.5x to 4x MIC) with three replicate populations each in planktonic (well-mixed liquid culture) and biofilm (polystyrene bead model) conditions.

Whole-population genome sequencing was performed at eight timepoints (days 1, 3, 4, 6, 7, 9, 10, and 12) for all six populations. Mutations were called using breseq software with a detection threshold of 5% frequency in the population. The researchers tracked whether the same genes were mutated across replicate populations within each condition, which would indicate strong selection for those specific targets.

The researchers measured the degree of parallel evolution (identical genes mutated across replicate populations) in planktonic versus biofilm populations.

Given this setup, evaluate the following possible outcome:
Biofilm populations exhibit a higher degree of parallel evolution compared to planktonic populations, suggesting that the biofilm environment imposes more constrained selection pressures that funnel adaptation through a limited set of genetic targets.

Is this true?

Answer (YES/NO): NO